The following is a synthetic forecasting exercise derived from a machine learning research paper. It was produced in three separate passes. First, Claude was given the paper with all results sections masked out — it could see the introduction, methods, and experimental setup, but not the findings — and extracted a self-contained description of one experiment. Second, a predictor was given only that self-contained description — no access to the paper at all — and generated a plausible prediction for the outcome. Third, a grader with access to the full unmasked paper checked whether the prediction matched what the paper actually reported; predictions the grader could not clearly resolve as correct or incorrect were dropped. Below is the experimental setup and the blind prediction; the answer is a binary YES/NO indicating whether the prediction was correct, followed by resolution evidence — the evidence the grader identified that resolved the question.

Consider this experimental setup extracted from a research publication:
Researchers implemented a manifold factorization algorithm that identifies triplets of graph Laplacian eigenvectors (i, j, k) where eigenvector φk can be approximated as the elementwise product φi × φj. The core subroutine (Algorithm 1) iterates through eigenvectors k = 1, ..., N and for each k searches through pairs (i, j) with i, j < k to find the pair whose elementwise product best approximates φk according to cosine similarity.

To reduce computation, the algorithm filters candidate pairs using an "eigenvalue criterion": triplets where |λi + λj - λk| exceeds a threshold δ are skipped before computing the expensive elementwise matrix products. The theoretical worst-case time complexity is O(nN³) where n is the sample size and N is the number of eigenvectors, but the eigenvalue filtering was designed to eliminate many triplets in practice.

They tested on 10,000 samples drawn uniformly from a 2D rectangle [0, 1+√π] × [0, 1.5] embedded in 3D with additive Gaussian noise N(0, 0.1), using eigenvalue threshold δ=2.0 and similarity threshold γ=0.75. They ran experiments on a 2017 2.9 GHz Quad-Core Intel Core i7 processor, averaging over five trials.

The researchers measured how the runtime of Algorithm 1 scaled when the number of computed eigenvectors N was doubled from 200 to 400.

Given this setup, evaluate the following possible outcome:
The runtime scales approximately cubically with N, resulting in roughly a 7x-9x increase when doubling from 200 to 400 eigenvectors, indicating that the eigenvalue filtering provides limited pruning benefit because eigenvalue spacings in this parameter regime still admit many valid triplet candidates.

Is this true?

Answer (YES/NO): NO